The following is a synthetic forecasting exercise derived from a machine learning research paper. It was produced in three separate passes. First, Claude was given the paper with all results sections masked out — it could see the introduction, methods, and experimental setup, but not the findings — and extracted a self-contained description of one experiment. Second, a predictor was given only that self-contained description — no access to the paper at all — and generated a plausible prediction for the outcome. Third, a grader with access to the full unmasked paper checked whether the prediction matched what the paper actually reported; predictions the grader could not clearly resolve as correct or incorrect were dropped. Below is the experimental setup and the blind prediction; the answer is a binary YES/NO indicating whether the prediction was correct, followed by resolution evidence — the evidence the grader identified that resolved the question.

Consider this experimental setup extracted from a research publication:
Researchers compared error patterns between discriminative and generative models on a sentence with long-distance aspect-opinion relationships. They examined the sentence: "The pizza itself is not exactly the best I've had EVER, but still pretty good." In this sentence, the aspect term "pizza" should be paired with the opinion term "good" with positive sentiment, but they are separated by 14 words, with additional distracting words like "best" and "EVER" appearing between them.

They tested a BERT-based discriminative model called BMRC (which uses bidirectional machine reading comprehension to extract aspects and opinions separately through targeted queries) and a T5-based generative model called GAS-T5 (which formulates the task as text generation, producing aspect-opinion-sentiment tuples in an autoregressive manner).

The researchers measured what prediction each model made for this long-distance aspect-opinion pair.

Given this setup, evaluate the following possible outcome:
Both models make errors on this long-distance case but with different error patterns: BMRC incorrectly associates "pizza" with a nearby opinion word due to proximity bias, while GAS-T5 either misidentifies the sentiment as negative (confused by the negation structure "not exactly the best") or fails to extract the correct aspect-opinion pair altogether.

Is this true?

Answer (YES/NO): NO